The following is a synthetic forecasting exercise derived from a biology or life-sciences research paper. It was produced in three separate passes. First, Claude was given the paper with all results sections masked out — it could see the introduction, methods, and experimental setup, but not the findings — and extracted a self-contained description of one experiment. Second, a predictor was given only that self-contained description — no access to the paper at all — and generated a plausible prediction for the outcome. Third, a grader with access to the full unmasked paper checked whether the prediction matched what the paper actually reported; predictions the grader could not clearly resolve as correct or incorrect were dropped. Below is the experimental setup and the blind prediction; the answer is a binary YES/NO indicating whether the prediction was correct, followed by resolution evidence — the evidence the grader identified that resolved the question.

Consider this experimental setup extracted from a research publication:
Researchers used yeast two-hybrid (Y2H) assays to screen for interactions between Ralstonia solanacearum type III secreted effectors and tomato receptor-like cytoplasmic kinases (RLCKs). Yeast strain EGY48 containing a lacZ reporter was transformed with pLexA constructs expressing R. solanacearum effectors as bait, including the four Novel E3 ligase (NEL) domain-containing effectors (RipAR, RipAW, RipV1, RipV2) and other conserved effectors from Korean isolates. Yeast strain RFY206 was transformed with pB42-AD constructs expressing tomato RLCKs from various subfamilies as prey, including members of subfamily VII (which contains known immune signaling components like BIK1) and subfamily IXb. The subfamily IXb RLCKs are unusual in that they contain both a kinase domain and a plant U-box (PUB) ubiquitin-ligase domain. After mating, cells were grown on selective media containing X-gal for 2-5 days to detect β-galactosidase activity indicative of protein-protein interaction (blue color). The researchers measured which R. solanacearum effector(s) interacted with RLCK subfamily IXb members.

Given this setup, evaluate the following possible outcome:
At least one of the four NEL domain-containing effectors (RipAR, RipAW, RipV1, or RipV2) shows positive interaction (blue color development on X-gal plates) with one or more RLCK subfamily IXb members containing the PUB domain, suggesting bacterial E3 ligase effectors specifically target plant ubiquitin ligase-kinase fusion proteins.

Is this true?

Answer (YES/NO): YES